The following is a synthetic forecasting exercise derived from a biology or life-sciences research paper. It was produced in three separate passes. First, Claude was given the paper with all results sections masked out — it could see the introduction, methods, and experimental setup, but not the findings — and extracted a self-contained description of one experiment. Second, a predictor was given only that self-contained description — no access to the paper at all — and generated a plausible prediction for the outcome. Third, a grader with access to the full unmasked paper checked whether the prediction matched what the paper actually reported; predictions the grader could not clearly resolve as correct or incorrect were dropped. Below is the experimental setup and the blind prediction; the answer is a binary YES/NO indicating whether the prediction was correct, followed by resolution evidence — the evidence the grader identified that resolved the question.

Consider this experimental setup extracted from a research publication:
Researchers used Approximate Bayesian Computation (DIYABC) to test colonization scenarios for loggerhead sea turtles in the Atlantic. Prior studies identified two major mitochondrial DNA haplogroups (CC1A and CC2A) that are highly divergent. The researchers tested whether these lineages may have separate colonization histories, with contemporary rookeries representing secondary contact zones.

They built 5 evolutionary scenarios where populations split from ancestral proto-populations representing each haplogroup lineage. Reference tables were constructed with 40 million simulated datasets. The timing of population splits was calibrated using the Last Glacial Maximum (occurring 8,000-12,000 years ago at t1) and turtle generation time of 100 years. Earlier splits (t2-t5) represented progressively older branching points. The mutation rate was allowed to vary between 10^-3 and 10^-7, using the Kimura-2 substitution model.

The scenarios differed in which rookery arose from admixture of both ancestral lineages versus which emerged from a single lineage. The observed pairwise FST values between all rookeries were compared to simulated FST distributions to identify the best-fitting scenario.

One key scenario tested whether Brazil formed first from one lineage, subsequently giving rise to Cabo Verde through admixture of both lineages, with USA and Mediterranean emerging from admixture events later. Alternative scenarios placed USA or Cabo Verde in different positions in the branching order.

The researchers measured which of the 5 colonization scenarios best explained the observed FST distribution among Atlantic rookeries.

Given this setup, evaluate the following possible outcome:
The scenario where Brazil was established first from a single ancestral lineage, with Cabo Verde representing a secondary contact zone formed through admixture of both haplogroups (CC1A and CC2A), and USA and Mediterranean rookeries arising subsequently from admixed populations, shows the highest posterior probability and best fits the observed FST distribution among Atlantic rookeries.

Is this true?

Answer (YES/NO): NO